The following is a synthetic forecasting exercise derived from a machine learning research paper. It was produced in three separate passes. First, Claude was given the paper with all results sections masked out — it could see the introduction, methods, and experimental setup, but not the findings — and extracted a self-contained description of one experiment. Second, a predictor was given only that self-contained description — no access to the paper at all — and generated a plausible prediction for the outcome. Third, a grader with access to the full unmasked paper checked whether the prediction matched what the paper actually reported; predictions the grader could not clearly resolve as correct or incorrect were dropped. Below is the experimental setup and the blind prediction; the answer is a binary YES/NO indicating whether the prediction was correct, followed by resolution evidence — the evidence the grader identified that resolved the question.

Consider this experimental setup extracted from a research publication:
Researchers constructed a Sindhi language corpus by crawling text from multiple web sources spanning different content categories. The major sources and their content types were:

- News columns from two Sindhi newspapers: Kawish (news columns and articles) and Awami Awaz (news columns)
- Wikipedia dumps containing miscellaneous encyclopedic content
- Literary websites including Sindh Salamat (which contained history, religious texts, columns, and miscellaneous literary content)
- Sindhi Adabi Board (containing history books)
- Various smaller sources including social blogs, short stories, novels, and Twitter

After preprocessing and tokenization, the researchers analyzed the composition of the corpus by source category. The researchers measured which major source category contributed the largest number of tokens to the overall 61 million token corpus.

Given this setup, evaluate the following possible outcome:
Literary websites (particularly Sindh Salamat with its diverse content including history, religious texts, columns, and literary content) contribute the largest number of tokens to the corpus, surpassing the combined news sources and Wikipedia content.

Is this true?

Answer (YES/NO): NO